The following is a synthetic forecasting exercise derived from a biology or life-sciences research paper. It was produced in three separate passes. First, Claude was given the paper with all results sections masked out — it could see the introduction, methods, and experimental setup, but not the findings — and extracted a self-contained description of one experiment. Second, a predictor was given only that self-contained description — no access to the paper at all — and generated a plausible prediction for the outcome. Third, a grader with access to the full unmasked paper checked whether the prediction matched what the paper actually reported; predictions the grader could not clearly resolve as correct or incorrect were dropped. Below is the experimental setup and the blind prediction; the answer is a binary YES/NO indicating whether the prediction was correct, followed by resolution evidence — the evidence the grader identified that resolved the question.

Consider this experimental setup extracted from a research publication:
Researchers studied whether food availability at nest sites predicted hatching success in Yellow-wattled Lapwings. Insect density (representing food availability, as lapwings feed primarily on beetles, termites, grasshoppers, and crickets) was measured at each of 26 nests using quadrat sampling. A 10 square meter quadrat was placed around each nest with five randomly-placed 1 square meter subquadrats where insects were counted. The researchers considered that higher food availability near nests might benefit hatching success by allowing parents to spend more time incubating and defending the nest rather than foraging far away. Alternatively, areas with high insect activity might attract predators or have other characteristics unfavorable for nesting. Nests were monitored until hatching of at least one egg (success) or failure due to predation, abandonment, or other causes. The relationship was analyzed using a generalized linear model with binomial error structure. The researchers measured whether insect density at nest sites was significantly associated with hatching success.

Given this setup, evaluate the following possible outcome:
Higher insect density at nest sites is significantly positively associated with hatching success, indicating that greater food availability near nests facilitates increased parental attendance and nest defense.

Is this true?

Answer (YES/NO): NO